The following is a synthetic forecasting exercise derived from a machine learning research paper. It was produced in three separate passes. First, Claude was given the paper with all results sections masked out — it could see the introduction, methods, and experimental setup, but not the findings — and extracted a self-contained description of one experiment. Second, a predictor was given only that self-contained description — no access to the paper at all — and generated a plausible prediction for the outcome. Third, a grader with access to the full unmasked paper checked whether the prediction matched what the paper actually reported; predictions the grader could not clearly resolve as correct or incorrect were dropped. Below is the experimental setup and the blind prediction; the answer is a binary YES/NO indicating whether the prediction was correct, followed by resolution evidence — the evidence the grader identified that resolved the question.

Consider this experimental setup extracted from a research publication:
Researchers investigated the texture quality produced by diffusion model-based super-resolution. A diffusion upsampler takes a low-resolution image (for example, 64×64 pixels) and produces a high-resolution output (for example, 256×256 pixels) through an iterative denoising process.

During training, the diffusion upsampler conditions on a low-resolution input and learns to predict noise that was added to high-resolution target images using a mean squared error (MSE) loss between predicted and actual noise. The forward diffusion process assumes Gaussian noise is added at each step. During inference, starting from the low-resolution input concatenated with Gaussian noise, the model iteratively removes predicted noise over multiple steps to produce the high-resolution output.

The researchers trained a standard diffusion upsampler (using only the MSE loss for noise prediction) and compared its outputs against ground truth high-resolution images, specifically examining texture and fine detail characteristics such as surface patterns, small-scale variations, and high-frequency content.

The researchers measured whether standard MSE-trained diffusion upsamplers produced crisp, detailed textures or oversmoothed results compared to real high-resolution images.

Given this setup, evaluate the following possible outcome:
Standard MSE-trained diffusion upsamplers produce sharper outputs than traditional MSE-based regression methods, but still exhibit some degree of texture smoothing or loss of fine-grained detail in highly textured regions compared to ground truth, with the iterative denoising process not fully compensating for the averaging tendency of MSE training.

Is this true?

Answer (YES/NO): NO